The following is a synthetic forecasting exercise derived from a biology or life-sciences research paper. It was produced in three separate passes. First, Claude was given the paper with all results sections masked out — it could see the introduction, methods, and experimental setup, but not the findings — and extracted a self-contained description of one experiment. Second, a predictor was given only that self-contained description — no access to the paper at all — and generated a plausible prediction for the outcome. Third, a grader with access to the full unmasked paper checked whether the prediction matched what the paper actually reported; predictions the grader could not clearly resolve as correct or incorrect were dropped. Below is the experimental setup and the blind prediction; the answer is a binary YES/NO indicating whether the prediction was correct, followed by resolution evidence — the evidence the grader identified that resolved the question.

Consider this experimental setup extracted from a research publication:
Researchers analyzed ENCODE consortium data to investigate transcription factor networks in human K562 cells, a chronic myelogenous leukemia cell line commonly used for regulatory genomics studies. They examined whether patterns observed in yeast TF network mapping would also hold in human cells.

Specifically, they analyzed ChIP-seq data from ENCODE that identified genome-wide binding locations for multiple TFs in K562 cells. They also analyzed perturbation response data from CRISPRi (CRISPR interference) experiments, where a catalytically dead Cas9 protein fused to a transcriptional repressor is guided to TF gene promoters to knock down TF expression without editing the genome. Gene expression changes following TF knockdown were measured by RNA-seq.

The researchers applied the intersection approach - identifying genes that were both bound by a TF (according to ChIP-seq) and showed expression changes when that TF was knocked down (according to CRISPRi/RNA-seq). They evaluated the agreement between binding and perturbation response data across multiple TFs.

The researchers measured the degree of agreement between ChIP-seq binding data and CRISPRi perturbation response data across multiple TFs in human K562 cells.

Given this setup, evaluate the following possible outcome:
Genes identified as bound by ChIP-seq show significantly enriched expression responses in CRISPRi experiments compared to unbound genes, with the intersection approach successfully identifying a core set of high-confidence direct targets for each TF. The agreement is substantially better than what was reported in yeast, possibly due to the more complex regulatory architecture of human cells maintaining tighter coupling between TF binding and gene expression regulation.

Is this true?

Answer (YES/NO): NO